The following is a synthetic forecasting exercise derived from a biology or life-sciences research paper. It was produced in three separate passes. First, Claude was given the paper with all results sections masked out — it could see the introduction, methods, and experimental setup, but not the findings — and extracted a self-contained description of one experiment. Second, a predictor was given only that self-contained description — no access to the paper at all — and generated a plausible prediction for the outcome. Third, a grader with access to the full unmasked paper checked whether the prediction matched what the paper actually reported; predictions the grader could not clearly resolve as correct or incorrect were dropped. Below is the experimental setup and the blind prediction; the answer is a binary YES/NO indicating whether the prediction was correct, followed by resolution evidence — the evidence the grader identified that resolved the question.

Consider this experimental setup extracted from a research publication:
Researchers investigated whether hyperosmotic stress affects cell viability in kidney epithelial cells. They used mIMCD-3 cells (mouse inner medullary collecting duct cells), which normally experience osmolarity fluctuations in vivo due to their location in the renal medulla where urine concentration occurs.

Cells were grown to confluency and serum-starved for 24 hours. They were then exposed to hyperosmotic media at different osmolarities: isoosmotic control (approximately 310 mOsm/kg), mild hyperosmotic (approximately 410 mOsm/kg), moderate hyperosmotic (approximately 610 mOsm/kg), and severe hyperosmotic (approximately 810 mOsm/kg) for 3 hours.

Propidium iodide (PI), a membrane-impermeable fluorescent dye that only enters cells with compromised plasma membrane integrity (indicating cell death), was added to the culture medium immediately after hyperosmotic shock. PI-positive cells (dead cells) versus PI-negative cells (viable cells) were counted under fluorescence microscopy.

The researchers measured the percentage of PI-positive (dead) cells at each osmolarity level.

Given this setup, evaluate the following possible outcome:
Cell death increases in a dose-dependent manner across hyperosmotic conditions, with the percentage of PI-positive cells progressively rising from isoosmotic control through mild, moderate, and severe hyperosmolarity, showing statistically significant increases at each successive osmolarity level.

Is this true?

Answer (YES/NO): NO